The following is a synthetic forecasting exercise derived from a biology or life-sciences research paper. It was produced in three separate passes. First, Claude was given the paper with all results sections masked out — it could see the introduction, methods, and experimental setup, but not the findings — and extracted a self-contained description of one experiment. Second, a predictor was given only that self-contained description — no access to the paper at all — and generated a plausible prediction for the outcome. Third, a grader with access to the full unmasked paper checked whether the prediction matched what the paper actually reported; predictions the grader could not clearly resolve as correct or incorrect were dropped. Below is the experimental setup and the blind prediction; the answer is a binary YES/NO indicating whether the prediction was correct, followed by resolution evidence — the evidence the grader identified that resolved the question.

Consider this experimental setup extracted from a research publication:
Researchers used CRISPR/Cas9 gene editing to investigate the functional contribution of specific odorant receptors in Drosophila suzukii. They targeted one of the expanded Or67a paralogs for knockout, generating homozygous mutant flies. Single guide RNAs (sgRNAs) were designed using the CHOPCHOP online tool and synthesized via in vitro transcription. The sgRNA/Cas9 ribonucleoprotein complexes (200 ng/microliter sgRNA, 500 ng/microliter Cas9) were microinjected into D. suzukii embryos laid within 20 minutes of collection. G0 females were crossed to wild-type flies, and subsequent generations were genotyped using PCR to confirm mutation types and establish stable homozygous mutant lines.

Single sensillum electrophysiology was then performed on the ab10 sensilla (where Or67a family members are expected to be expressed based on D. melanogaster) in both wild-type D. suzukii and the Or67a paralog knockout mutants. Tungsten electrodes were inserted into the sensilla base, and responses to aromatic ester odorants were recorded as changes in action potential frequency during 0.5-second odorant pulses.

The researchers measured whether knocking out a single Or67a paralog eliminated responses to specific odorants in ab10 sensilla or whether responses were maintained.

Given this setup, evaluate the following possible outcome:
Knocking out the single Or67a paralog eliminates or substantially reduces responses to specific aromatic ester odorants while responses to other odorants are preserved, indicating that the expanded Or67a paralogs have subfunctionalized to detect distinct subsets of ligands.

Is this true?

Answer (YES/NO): NO